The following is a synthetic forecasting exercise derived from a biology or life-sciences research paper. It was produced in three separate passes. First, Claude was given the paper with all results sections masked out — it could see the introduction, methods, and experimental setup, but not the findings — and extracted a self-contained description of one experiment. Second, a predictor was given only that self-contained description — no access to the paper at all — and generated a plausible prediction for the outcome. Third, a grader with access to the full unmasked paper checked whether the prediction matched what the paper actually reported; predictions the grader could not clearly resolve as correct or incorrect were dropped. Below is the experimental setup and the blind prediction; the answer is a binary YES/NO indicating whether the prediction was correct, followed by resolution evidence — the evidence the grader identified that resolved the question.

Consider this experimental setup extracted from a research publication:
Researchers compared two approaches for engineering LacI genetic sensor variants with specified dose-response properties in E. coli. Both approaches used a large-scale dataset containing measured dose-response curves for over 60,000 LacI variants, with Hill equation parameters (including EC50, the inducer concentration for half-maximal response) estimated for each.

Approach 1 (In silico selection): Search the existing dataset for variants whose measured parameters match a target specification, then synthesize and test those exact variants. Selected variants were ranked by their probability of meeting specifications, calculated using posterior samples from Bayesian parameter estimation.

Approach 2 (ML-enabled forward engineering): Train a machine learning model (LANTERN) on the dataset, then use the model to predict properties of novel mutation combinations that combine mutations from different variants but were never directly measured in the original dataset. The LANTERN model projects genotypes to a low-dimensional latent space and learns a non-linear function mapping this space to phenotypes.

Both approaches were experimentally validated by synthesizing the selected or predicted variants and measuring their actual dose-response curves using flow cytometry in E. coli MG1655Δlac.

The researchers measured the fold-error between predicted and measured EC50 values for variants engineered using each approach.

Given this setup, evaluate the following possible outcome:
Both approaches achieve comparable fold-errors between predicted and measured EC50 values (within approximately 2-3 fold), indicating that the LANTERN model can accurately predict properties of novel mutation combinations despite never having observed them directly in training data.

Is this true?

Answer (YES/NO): NO